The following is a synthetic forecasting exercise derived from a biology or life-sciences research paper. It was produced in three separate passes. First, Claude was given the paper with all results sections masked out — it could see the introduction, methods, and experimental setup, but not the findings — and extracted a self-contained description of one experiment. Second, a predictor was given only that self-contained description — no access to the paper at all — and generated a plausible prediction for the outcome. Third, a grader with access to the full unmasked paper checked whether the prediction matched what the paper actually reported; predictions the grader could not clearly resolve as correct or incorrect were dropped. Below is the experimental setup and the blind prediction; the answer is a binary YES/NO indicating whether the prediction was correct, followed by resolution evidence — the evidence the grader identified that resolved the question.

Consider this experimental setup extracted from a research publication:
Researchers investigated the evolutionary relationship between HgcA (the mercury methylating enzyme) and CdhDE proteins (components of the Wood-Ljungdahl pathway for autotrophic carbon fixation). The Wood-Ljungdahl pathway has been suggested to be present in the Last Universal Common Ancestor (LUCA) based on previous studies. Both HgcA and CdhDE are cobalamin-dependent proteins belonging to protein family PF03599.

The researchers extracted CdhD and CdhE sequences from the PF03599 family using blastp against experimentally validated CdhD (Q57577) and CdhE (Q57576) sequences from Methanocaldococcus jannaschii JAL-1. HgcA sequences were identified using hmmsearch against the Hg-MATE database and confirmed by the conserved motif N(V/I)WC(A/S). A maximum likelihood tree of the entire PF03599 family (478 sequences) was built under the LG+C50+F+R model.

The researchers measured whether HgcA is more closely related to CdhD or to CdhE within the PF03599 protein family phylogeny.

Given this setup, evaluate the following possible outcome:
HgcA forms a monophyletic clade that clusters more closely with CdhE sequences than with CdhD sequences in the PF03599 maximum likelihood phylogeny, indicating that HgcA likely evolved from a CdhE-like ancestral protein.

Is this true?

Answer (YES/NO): NO